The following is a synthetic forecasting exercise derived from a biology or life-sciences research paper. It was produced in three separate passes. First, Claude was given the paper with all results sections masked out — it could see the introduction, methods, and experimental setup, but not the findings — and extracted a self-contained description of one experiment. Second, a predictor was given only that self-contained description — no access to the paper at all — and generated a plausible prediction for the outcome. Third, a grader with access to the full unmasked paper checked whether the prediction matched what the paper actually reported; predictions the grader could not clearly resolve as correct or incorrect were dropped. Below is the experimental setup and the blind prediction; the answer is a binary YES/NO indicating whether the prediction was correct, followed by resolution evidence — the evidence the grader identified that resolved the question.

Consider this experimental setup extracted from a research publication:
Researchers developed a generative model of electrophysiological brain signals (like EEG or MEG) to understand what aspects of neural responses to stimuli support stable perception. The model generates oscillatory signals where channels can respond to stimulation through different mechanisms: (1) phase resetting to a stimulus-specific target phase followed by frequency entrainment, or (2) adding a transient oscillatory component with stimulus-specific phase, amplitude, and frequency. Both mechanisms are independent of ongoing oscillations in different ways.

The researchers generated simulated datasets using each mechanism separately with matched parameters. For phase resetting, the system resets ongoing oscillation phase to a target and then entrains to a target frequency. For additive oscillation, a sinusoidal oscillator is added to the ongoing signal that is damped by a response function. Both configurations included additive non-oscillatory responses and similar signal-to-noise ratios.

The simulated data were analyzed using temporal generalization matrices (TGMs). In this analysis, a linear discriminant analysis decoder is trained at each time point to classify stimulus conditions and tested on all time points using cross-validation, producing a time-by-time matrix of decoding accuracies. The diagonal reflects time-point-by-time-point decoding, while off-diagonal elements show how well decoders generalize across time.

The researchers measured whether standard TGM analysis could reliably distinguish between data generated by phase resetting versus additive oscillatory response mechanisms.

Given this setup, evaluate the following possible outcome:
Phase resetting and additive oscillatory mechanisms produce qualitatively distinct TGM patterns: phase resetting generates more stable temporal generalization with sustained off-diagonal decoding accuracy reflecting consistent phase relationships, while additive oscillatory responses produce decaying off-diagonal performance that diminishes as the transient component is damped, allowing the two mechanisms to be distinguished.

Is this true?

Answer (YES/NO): NO